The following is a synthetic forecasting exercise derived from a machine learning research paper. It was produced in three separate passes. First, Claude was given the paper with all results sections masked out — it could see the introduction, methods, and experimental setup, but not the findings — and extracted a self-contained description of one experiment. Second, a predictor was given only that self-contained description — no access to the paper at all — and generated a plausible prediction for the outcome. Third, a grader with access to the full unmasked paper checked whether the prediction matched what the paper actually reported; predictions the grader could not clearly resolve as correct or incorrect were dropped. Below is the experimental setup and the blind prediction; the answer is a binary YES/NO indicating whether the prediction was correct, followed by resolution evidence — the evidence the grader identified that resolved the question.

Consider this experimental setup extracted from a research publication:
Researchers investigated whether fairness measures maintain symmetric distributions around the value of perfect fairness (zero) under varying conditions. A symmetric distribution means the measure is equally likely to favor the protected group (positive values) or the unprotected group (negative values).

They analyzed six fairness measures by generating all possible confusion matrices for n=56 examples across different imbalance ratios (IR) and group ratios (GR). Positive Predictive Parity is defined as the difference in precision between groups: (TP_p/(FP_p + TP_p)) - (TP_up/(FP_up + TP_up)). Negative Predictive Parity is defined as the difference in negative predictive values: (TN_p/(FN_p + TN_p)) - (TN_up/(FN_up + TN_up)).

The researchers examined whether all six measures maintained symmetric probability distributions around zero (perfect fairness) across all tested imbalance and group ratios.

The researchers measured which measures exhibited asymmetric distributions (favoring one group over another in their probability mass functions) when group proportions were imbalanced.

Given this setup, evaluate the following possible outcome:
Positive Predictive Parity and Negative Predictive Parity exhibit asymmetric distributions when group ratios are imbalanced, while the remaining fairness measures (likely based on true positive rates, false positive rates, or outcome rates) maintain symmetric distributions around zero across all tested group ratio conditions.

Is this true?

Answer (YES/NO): YES